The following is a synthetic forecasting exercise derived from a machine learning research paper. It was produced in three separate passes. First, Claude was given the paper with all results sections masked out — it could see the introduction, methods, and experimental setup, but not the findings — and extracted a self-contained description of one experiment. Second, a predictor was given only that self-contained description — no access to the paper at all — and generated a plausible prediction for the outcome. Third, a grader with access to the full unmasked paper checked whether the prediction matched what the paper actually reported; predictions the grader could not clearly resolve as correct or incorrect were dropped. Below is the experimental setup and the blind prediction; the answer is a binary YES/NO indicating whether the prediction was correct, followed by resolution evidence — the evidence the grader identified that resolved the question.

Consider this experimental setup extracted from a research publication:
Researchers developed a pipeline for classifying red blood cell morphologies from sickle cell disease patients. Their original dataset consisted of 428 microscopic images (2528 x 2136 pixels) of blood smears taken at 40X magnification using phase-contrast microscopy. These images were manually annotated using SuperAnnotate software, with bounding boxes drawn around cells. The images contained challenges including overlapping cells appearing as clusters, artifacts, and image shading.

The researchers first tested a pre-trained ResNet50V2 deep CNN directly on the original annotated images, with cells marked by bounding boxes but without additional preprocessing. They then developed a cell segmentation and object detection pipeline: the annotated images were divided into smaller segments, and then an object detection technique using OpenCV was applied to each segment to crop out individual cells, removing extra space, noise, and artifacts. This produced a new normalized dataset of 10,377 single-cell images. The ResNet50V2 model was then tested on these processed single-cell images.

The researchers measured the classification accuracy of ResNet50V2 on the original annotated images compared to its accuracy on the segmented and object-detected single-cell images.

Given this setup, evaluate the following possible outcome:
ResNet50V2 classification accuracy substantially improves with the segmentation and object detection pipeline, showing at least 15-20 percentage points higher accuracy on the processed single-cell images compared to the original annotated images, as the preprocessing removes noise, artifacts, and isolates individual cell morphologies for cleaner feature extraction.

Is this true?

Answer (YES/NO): YES